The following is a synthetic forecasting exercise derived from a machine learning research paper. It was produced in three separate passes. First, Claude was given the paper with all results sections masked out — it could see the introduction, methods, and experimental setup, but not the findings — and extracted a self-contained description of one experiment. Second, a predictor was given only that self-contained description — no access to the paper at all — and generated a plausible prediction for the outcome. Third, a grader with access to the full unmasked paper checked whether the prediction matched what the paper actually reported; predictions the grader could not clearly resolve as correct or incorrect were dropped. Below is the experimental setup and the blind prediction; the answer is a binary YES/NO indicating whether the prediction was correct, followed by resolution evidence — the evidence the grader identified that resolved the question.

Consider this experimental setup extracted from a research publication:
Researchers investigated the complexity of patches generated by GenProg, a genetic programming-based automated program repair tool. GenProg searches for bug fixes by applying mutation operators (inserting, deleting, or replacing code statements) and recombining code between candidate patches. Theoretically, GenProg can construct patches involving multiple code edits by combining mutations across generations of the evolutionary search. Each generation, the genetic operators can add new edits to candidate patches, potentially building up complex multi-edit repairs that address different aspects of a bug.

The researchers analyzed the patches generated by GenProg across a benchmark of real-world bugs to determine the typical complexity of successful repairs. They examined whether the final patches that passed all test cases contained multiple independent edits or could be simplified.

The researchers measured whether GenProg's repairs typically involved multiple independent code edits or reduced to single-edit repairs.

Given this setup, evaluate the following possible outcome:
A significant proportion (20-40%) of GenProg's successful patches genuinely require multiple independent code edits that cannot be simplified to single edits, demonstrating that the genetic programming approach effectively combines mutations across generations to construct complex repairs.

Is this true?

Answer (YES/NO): NO